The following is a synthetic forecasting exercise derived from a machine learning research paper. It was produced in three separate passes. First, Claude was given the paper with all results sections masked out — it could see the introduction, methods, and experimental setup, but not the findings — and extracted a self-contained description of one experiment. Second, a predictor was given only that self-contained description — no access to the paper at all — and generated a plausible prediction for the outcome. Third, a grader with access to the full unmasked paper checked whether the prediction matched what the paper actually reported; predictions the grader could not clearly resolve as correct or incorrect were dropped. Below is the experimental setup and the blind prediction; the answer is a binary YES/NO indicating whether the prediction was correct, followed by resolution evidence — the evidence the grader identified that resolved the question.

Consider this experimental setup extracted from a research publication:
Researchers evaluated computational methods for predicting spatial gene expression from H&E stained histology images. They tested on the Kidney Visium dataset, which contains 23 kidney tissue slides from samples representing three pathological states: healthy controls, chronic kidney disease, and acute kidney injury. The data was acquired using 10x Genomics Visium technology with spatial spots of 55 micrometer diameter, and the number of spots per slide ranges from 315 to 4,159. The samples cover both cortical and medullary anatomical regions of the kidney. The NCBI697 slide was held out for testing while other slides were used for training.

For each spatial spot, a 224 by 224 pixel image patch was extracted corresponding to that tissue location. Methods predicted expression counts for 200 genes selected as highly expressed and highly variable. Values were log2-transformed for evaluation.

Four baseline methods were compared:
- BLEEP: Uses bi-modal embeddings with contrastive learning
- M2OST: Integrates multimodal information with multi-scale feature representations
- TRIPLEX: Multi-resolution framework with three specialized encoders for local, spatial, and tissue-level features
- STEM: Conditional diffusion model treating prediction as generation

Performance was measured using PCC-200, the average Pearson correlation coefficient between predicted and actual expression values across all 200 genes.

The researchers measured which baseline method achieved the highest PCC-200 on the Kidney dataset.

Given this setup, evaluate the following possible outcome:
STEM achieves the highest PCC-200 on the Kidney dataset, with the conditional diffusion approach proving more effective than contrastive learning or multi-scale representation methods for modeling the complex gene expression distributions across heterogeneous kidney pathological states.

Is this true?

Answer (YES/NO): NO